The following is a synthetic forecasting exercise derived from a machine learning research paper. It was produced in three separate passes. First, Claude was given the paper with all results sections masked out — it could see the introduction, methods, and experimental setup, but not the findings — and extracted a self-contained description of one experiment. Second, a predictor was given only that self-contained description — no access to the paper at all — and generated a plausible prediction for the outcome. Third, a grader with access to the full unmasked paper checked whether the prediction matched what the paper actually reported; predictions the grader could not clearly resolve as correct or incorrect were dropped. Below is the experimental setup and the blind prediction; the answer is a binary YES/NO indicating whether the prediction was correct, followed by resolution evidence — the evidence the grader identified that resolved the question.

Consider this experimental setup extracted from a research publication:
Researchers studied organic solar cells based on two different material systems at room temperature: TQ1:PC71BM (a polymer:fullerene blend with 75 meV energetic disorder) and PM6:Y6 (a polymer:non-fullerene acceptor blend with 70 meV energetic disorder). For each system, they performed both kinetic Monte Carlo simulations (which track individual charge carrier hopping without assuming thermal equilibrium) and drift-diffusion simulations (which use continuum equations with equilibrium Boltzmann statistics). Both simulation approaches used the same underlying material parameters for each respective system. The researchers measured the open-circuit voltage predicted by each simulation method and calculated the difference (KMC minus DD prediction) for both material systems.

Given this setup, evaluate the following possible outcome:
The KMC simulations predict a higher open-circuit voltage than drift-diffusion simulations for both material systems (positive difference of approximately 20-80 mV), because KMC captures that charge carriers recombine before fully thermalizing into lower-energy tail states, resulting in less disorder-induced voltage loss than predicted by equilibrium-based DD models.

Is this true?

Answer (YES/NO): NO